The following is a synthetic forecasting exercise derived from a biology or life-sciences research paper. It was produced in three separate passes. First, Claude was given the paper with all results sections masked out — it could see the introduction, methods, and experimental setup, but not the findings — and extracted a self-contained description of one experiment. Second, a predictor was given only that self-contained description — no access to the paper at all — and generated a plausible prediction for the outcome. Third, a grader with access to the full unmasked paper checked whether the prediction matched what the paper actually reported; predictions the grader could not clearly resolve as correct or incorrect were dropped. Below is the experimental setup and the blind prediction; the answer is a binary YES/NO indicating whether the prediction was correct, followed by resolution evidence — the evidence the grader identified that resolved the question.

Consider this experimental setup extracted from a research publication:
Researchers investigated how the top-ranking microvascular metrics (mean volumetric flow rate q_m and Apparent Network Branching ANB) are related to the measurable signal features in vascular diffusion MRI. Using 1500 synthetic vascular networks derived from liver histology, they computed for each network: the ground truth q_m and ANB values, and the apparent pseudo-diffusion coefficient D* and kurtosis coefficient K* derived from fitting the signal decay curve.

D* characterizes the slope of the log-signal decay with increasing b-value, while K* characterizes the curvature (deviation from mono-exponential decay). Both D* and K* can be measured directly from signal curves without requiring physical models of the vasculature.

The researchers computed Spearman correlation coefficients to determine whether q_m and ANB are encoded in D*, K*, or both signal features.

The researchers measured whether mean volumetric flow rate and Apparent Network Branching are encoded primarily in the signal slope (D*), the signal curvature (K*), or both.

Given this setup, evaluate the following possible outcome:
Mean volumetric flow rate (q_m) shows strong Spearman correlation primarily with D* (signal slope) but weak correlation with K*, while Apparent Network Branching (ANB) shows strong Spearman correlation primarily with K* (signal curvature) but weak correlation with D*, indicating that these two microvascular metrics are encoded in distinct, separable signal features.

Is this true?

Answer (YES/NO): NO